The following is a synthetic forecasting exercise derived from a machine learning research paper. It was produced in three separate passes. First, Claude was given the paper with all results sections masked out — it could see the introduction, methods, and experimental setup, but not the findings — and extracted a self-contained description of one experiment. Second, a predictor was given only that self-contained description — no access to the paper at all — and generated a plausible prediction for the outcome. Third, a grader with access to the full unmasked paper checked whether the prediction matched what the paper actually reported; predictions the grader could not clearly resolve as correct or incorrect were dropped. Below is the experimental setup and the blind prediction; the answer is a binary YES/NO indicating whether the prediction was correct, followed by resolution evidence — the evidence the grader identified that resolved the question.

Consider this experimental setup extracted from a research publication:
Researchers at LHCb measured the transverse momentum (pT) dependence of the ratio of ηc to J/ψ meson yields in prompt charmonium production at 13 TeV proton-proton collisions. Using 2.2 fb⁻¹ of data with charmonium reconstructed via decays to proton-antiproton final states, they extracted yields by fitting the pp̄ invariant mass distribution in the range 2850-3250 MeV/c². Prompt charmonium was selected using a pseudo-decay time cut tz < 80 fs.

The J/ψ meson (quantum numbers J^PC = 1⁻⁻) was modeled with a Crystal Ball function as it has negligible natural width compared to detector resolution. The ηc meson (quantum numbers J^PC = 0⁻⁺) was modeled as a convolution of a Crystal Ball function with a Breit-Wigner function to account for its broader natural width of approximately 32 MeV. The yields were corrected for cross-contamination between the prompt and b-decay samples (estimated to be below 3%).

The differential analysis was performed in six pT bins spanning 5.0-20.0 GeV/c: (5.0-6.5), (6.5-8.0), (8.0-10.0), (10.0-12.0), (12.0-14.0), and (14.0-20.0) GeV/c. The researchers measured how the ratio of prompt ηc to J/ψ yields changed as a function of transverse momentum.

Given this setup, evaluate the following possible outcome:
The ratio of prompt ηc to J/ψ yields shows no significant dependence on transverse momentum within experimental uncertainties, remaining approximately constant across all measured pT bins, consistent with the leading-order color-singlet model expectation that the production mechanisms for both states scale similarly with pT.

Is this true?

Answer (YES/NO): NO